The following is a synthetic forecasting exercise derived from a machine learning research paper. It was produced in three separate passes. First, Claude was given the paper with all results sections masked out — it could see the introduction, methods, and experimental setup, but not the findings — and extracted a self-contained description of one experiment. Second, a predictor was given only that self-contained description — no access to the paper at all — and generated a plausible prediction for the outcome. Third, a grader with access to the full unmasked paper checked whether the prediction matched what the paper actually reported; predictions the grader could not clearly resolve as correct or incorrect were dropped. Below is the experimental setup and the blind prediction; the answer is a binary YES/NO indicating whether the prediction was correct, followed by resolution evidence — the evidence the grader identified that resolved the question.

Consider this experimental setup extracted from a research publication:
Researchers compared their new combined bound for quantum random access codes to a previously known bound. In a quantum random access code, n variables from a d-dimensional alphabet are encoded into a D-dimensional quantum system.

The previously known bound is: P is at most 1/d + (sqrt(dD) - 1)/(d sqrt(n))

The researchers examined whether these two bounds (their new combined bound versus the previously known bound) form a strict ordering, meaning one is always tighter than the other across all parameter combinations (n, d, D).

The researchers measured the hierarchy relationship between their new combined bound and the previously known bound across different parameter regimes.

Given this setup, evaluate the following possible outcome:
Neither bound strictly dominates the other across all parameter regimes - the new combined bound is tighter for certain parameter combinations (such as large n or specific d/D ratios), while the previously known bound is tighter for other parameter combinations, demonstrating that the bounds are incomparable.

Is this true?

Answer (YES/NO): NO